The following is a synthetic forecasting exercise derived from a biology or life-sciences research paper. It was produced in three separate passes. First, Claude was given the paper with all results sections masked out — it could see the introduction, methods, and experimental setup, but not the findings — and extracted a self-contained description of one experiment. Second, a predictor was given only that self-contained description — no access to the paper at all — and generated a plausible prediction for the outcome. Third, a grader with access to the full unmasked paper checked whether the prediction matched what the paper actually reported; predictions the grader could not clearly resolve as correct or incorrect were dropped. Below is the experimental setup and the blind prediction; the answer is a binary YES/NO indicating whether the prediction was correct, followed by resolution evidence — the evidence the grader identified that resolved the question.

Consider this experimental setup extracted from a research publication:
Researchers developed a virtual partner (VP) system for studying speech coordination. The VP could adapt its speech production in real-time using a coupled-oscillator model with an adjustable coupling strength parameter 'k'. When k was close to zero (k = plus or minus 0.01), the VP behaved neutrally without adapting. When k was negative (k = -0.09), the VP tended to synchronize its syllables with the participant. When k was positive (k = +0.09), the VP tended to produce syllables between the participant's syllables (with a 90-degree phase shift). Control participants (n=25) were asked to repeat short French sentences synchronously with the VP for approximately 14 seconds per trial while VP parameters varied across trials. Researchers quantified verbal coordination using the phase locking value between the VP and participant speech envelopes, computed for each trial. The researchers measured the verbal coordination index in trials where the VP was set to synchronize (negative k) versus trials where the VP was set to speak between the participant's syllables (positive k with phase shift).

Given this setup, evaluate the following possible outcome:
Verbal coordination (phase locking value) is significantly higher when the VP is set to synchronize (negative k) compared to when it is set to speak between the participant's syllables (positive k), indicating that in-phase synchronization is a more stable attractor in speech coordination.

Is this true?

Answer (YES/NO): YES